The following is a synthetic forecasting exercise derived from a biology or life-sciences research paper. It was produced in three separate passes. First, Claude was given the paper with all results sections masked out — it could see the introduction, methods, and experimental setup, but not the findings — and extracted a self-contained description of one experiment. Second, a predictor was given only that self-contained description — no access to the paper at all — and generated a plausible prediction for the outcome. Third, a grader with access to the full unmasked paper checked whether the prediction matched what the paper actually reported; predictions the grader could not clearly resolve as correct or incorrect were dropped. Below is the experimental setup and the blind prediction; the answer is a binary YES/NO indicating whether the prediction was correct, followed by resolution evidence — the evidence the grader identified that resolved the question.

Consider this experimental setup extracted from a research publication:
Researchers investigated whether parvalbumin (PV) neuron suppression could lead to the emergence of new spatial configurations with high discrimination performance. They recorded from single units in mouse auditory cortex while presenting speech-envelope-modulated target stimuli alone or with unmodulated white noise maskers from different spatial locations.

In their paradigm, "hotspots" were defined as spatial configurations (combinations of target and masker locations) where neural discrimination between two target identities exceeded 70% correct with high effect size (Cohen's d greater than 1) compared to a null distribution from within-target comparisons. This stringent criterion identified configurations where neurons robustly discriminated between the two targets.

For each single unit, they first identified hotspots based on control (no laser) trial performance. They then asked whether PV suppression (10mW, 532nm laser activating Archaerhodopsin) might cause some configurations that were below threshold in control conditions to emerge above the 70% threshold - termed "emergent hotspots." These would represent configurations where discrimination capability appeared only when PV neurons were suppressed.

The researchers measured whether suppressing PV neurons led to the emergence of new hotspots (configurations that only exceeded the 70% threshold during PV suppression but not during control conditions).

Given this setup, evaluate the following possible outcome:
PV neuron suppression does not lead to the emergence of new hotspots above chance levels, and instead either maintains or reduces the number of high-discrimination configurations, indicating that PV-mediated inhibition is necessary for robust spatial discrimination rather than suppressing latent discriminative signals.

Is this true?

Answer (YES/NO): NO